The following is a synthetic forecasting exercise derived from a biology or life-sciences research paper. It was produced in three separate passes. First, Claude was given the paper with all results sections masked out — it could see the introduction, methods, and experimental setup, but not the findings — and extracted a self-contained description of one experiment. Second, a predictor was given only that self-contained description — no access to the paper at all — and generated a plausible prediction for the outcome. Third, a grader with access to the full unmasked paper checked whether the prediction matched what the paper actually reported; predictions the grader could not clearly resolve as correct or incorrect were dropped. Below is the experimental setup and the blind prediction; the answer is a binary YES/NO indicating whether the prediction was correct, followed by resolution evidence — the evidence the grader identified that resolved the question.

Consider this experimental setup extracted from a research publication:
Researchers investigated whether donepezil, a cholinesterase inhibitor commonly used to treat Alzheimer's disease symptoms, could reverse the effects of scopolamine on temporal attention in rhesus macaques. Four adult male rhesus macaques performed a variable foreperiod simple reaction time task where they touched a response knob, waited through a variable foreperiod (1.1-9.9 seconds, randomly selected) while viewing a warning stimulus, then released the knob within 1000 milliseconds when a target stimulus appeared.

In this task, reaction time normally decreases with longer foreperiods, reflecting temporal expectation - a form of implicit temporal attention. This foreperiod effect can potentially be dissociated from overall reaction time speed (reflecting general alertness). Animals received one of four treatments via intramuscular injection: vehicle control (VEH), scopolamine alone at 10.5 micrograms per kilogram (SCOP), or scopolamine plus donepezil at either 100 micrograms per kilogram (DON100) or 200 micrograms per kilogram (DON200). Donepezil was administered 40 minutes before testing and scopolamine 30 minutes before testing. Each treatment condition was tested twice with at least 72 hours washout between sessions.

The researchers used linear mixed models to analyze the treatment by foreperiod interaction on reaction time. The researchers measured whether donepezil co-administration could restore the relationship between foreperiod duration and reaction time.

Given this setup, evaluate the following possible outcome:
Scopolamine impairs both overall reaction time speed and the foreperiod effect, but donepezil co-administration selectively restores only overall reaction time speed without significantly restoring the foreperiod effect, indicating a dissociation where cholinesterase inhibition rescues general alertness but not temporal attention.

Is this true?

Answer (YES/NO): YES